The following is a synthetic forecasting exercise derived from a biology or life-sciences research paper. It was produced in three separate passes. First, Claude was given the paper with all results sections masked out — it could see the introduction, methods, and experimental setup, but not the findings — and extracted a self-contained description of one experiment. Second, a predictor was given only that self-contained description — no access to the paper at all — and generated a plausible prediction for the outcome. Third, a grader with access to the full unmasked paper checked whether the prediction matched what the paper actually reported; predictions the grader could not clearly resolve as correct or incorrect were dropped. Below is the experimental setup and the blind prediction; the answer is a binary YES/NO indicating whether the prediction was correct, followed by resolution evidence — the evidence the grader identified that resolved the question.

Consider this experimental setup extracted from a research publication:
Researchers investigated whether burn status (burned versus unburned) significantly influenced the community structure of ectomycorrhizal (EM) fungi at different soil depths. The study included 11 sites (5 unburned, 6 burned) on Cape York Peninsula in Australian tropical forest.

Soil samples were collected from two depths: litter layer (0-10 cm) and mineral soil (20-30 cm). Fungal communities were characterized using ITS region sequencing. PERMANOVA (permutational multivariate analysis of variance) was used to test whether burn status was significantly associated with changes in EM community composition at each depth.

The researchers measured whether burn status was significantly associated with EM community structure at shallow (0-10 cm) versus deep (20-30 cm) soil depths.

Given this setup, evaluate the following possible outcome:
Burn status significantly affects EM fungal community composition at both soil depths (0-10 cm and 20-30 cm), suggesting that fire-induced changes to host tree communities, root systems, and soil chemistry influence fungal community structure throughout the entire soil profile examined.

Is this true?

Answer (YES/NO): NO